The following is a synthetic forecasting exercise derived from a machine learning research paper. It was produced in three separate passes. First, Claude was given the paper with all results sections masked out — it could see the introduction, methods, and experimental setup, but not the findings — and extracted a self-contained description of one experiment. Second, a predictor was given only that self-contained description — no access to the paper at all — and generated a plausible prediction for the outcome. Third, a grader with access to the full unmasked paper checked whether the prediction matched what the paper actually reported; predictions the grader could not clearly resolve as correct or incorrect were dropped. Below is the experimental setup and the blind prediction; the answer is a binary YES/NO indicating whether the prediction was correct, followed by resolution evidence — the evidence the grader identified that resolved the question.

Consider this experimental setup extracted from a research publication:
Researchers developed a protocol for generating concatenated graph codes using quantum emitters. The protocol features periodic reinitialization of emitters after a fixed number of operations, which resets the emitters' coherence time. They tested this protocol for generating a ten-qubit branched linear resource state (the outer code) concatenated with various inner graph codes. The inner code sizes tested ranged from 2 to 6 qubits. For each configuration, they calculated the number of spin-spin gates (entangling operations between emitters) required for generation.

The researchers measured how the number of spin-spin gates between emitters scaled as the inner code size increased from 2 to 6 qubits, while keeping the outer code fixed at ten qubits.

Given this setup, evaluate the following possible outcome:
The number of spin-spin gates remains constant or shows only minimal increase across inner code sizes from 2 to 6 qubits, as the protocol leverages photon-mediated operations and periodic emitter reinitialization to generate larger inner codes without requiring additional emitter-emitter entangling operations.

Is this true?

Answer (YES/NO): YES